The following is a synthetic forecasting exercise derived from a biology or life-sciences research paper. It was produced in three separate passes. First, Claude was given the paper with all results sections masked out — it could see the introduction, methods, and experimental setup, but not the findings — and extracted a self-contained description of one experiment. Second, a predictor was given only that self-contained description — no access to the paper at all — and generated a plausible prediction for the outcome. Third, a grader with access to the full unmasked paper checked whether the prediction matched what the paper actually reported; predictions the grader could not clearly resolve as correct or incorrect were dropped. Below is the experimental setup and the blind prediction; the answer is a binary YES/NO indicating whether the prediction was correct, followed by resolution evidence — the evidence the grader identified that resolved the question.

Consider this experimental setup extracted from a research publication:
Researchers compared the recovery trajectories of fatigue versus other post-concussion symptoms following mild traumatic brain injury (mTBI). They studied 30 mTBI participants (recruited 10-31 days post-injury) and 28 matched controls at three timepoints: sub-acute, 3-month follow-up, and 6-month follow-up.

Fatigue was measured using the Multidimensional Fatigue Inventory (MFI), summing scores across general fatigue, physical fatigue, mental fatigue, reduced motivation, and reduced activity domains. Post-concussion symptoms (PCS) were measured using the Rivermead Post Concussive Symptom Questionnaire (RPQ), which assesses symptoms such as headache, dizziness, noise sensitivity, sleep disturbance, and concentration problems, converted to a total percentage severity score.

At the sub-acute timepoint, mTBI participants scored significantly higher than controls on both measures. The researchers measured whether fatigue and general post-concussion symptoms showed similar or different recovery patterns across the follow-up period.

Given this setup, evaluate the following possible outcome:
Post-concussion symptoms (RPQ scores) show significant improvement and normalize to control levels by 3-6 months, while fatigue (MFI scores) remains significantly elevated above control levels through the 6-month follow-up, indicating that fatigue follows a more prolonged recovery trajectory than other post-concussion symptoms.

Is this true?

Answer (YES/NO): YES